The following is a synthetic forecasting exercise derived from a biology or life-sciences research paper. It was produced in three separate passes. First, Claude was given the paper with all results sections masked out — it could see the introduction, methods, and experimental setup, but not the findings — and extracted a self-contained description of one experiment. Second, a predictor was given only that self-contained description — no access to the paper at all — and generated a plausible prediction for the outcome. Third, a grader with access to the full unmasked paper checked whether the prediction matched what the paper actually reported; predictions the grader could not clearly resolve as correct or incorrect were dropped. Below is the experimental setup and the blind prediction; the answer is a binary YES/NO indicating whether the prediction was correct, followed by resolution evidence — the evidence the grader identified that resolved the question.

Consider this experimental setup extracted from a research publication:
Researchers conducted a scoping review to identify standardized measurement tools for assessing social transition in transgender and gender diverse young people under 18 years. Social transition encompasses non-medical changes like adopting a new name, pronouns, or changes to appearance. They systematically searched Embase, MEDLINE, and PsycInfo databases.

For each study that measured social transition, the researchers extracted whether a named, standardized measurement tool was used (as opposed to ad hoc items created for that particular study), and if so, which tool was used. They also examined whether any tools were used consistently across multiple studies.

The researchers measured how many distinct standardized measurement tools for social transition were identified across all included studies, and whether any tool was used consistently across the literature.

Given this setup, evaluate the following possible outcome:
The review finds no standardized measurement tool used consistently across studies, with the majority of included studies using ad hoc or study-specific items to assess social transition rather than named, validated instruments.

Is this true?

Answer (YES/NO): YES